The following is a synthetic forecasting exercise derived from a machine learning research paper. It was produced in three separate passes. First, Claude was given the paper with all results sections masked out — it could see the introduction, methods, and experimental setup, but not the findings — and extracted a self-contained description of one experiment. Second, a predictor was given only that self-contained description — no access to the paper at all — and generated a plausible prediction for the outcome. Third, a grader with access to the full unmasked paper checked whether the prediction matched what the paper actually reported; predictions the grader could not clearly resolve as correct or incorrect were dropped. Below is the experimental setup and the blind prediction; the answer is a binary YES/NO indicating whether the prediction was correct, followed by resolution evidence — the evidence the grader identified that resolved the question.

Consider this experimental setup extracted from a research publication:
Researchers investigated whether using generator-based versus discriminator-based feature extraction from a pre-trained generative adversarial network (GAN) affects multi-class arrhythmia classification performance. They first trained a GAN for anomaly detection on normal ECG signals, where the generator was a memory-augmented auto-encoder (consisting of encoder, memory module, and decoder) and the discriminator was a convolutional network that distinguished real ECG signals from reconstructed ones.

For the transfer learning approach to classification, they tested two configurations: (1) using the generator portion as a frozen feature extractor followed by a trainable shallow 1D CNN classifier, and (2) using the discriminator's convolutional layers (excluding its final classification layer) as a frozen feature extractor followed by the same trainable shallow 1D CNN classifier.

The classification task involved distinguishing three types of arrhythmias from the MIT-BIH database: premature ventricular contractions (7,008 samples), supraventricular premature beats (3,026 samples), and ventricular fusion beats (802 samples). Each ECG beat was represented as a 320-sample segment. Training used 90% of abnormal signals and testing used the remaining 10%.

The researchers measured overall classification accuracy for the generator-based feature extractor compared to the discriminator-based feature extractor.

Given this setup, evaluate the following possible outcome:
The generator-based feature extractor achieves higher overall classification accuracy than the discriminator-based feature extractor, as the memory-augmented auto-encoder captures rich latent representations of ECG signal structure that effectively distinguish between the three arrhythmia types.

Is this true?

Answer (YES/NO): NO